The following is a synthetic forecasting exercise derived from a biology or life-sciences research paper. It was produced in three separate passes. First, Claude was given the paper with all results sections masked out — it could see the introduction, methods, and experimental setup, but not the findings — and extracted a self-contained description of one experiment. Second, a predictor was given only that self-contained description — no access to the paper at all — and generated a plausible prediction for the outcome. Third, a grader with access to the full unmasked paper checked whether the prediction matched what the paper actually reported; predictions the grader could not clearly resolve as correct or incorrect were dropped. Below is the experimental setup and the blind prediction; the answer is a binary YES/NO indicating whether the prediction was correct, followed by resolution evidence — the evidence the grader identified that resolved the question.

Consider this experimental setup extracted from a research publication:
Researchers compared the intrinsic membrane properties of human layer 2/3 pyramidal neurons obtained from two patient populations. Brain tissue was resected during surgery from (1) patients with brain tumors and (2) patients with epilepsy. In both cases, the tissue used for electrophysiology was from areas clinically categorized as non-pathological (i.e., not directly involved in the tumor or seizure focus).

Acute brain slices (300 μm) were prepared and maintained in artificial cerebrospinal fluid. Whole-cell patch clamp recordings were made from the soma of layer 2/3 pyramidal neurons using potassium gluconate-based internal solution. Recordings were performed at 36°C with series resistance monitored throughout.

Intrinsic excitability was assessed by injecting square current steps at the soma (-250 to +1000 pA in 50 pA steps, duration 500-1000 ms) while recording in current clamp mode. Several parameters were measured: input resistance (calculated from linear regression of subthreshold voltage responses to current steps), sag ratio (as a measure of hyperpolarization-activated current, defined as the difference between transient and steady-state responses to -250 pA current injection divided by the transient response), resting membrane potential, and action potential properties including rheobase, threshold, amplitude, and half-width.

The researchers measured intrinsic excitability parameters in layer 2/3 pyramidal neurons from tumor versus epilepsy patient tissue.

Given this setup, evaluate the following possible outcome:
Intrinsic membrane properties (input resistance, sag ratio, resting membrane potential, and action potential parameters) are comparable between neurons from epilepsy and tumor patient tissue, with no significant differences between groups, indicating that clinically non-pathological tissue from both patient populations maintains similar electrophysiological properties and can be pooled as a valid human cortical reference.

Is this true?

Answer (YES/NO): NO